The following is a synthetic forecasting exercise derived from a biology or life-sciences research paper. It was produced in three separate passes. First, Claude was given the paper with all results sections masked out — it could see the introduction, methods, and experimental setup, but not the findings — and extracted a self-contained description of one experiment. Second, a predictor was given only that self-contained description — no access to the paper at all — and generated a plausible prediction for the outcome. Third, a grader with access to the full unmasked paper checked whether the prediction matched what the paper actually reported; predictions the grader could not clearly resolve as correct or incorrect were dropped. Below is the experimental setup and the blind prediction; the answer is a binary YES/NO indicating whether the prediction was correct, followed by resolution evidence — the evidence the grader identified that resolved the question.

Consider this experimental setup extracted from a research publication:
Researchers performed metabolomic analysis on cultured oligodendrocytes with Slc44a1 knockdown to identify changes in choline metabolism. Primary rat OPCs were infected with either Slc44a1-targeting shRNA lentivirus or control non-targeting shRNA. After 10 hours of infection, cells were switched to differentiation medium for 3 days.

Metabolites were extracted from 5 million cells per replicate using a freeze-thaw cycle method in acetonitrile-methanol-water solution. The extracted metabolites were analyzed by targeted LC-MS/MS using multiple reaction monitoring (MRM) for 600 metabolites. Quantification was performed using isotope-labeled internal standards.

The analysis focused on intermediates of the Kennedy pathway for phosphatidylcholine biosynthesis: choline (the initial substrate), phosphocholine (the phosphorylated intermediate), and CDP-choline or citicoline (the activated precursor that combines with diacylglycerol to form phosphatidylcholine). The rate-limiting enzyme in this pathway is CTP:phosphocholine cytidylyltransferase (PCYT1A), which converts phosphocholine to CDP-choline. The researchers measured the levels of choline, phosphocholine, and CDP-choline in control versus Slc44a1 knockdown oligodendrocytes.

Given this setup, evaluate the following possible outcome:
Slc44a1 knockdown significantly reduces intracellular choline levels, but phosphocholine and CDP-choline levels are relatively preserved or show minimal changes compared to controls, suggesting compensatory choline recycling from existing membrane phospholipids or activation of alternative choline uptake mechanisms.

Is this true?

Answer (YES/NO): NO